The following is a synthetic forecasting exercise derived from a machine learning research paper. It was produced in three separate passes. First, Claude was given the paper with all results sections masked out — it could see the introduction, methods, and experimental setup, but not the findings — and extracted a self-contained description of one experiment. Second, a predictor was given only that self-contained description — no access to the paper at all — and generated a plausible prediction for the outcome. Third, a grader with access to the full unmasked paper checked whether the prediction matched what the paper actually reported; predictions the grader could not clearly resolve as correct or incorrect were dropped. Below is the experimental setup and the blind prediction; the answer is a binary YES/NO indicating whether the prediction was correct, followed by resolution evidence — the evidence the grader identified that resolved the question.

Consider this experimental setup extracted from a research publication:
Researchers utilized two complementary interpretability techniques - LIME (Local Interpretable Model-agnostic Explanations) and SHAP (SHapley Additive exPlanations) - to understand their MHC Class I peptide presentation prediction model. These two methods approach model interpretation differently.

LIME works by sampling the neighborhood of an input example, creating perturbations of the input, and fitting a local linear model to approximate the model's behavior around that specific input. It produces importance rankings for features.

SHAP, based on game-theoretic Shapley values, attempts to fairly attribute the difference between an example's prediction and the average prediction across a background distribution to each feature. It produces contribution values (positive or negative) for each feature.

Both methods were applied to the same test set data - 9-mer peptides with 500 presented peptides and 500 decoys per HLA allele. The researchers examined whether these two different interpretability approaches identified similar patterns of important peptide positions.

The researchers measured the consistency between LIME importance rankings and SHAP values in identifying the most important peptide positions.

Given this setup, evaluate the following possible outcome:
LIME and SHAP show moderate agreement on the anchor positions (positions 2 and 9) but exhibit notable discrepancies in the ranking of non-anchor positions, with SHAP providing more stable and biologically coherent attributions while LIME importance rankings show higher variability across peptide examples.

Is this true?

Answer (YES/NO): NO